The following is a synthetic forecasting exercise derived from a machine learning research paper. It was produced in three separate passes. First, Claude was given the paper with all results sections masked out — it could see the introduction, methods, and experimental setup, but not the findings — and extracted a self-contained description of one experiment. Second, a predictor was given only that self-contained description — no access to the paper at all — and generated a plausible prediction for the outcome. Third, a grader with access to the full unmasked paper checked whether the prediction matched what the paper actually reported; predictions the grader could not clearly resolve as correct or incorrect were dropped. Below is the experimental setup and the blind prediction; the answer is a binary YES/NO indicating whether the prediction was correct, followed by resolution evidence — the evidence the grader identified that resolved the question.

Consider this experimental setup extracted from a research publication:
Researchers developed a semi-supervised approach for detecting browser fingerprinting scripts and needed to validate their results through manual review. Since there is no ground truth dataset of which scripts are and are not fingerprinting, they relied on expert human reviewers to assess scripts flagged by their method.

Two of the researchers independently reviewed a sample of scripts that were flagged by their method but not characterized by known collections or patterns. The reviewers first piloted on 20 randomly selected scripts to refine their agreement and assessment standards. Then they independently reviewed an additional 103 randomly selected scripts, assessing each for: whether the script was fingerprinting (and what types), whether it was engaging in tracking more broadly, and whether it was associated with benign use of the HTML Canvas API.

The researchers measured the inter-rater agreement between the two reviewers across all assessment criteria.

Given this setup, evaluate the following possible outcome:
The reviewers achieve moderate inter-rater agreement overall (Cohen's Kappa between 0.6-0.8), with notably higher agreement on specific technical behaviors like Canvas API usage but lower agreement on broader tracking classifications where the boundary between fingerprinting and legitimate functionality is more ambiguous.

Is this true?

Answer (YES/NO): NO